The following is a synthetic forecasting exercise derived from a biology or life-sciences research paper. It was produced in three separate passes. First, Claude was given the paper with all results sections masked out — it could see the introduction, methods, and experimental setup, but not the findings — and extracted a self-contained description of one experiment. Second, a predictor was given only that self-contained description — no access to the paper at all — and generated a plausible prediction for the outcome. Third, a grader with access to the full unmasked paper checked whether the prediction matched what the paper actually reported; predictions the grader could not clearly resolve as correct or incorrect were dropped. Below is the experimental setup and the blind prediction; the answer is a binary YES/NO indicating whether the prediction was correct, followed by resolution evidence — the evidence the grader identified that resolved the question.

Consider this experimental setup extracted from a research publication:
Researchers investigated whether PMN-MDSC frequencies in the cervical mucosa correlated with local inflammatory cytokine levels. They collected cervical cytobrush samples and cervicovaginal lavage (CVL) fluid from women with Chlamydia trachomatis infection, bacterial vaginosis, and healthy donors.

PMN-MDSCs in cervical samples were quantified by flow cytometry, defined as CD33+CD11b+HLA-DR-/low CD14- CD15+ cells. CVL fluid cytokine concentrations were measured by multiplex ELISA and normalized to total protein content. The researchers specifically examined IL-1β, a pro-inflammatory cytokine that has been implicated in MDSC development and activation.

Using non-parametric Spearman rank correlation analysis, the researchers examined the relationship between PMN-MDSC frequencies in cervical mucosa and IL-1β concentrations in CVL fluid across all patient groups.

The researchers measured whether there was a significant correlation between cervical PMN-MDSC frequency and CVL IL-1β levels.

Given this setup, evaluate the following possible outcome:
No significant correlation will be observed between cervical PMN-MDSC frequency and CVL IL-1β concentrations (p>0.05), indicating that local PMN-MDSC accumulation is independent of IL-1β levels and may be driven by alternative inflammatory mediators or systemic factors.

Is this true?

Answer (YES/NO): NO